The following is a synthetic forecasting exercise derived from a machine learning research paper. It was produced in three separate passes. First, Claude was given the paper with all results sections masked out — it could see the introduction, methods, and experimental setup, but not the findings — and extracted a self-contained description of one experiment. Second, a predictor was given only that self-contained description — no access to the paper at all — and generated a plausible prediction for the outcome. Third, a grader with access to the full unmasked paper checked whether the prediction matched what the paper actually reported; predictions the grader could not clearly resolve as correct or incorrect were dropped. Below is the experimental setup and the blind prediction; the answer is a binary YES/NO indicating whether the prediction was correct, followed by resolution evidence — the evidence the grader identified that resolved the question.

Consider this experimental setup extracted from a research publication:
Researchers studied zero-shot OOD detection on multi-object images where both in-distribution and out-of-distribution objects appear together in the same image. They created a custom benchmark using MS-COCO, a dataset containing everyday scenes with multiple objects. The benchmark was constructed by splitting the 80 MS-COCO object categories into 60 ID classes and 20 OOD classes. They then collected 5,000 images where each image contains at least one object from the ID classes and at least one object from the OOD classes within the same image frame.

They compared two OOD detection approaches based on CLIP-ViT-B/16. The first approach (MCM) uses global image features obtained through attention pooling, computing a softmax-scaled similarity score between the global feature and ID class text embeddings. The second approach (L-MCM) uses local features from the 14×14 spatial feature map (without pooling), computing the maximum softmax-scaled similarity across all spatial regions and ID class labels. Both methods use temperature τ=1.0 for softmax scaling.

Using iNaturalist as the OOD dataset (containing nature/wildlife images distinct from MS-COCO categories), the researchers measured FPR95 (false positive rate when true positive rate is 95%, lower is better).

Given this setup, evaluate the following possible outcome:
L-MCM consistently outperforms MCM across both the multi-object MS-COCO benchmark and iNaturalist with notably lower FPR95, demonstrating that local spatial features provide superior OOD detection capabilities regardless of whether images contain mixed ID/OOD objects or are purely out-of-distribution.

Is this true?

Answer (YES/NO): NO